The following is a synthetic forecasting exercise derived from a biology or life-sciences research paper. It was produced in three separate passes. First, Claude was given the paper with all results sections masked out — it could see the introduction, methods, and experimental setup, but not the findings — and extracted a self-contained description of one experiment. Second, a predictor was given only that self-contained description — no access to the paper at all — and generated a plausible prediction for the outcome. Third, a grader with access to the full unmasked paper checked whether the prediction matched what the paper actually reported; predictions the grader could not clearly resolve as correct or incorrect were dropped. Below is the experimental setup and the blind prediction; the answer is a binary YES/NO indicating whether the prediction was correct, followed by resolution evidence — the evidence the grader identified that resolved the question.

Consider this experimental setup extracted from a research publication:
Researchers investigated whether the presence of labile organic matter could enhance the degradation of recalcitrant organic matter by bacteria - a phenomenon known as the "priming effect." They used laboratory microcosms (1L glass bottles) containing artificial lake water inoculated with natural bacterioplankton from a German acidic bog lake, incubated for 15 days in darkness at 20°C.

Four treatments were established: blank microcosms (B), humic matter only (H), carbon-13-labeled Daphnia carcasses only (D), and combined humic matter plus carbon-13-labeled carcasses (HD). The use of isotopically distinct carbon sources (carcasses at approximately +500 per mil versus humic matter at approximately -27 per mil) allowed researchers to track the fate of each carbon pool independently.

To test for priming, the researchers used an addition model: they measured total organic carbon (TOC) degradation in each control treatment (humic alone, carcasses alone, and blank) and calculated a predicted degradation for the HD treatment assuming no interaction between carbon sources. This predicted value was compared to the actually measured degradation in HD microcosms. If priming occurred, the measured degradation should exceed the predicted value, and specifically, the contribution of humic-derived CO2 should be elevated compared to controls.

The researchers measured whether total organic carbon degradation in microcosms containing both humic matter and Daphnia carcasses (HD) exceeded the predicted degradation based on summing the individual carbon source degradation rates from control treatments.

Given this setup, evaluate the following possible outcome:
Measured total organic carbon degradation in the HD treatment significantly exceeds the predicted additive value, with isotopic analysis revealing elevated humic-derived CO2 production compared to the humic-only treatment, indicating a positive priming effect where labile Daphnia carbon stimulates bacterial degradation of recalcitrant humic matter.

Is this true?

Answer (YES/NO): NO